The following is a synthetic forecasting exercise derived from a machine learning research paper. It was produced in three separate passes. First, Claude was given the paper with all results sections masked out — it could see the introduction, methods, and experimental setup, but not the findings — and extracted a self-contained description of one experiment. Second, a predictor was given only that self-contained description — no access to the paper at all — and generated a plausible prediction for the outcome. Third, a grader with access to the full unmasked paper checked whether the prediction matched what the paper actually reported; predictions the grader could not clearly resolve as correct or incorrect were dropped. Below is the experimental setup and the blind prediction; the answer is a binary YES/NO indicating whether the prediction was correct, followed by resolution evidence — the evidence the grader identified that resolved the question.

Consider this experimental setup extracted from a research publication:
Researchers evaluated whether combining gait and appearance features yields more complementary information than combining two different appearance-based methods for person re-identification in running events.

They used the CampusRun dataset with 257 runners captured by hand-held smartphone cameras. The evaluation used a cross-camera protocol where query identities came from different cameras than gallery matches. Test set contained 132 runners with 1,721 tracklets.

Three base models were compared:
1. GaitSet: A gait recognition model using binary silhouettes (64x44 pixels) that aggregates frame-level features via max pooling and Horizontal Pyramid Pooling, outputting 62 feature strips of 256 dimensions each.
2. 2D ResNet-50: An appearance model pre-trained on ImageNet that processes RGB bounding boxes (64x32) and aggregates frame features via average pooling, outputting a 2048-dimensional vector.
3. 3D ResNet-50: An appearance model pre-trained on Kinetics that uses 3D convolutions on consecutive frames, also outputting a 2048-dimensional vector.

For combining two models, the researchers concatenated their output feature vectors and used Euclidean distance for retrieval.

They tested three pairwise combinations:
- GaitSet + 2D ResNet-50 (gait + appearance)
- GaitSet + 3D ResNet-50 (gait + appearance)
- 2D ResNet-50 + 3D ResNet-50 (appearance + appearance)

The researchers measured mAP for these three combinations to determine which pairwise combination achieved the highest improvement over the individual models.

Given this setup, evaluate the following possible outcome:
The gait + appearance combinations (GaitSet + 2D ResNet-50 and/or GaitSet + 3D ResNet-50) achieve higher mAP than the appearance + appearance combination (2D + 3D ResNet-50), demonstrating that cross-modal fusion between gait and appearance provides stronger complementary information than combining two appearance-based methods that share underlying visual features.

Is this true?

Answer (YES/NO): YES